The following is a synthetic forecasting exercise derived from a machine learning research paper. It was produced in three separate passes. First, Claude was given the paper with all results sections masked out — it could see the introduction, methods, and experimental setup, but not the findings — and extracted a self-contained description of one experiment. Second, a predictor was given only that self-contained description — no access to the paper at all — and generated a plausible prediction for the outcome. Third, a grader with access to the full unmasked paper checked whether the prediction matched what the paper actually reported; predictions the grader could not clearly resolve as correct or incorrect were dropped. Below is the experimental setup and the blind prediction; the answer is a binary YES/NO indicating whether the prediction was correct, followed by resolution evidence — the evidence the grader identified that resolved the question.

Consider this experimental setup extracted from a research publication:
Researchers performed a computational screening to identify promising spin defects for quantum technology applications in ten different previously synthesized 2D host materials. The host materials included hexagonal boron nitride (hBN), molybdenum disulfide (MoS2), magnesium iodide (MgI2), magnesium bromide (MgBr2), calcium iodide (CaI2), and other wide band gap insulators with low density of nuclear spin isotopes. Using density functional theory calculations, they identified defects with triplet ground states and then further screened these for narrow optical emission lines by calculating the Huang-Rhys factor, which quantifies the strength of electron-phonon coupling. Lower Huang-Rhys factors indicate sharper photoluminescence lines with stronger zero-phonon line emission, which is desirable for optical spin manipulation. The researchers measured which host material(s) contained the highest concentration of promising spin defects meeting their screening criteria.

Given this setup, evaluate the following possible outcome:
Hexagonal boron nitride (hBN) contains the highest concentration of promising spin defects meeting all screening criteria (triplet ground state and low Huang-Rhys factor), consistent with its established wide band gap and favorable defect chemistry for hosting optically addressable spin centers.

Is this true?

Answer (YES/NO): YES